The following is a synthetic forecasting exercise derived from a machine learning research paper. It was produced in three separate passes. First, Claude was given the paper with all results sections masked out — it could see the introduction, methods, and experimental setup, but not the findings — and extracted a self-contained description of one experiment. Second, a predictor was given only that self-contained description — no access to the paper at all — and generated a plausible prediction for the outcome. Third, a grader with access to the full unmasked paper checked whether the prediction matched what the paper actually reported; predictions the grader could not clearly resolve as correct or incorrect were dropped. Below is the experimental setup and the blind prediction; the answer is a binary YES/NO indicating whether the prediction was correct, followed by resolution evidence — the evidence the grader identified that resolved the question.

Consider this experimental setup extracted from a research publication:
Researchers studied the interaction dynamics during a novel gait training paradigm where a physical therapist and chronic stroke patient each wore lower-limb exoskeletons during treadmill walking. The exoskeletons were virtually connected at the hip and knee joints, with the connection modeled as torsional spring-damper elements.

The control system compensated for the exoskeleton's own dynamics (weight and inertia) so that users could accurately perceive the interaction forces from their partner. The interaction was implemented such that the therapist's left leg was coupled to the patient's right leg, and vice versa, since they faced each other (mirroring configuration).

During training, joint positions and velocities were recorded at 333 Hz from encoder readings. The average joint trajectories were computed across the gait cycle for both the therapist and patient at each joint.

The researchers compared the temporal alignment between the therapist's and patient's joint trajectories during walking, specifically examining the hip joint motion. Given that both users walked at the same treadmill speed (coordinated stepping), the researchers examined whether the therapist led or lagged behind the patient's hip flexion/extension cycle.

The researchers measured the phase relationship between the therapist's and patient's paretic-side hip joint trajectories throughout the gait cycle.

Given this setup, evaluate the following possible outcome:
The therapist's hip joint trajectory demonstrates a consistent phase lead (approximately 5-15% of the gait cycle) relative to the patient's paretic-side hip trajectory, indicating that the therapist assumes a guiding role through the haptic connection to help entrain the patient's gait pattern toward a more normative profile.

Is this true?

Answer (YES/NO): NO